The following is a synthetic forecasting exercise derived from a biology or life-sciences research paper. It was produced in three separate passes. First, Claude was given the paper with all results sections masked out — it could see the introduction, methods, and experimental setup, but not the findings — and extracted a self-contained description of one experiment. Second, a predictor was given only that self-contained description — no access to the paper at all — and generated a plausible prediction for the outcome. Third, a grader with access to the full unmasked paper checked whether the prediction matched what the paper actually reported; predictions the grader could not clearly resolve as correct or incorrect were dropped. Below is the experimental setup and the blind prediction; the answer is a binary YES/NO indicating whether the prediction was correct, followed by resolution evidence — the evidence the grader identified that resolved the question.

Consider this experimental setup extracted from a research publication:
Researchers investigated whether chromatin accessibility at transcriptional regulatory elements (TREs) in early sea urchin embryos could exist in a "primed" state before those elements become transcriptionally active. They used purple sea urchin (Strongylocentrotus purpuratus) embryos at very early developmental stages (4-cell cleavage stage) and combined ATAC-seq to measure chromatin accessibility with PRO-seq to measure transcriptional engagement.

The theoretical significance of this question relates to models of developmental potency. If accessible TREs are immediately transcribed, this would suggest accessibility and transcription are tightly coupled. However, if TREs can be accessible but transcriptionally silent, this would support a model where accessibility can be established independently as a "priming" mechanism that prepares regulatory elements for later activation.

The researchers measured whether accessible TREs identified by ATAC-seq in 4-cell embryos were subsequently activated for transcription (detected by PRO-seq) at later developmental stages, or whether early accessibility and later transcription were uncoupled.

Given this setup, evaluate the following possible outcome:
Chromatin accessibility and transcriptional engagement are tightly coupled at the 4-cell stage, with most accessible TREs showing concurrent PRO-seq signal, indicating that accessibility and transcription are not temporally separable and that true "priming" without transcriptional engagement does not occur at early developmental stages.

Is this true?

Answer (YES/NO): NO